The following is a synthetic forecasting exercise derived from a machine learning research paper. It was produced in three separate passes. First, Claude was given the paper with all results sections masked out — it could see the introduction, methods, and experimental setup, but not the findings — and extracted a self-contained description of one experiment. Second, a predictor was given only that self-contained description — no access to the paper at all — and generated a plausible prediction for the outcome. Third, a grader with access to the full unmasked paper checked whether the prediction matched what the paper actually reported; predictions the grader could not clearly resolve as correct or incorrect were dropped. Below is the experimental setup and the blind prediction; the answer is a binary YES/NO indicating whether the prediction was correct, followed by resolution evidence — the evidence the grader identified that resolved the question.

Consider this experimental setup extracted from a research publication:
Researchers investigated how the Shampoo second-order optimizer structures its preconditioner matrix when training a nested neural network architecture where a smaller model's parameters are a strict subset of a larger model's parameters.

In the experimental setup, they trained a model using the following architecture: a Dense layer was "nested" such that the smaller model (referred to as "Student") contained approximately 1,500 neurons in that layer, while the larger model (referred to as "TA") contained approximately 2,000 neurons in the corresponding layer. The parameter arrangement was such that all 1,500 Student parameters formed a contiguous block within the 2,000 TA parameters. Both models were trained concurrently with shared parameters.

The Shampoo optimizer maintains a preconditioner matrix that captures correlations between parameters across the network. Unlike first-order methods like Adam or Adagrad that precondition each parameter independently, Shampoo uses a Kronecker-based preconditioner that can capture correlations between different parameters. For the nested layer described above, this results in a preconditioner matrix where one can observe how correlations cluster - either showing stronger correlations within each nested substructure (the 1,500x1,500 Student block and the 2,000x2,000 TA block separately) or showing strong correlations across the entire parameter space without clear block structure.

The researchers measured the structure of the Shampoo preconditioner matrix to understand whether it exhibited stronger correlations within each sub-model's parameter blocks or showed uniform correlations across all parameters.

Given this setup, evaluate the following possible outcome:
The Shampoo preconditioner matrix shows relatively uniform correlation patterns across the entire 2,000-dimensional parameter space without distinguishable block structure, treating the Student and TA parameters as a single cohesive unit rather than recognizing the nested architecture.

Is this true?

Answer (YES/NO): NO